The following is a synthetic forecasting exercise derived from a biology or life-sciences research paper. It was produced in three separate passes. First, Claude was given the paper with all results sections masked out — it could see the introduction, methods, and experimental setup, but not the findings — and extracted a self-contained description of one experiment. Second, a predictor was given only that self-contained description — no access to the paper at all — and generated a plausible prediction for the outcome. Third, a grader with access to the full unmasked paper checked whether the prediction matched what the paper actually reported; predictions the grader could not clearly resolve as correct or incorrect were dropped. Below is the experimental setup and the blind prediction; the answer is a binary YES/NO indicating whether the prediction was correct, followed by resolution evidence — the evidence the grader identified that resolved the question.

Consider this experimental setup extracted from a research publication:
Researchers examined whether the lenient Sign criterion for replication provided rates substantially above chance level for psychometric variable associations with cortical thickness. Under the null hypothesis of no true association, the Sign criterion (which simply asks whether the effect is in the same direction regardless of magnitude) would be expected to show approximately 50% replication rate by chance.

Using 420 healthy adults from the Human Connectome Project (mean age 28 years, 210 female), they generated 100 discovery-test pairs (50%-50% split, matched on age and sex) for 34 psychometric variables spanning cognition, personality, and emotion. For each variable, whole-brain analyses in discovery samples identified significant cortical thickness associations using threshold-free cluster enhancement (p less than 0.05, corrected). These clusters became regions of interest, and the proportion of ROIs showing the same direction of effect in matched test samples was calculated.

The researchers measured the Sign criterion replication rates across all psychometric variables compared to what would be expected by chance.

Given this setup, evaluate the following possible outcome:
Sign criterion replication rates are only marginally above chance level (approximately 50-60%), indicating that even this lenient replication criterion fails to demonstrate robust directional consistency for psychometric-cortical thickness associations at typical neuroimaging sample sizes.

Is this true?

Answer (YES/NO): NO